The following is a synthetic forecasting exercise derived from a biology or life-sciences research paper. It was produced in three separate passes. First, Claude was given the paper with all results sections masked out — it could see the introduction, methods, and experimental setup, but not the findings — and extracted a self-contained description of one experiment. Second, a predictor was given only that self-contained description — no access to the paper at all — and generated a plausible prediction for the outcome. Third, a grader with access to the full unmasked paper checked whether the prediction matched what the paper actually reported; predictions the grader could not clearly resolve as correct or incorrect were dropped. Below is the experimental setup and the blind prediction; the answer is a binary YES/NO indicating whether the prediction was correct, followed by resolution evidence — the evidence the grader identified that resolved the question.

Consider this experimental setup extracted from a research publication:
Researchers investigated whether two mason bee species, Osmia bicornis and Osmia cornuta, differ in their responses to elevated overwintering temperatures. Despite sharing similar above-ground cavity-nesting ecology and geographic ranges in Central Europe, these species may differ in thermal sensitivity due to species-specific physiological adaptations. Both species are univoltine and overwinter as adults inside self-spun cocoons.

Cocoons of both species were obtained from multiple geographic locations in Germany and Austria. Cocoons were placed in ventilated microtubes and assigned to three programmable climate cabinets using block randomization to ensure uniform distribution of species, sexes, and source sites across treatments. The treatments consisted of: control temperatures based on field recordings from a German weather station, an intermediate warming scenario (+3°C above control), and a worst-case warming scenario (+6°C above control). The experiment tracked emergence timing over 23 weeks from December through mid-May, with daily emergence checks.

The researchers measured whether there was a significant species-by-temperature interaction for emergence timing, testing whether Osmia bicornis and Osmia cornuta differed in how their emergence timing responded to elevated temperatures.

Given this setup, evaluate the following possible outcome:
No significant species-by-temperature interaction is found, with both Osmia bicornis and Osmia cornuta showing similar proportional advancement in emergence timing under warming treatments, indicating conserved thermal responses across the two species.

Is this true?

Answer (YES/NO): NO